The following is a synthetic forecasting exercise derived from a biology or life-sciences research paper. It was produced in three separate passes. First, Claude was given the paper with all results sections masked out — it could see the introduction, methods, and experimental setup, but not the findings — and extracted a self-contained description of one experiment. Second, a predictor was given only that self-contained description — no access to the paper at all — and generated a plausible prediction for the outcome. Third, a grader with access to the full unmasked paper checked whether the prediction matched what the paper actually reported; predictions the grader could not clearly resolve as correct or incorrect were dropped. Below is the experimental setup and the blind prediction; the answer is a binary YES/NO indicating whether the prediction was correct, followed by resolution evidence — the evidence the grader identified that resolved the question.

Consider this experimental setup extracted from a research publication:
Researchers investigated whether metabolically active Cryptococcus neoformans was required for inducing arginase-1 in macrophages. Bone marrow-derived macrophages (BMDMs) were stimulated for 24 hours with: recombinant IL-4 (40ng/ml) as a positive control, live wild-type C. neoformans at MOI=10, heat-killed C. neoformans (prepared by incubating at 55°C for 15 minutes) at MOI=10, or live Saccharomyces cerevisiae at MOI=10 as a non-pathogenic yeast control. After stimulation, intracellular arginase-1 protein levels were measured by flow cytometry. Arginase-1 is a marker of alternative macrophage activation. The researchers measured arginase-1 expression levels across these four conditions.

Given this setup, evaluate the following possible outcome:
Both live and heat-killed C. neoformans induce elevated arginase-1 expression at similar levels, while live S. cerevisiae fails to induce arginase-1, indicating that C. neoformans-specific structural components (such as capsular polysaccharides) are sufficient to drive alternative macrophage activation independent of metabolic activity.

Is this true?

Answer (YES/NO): NO